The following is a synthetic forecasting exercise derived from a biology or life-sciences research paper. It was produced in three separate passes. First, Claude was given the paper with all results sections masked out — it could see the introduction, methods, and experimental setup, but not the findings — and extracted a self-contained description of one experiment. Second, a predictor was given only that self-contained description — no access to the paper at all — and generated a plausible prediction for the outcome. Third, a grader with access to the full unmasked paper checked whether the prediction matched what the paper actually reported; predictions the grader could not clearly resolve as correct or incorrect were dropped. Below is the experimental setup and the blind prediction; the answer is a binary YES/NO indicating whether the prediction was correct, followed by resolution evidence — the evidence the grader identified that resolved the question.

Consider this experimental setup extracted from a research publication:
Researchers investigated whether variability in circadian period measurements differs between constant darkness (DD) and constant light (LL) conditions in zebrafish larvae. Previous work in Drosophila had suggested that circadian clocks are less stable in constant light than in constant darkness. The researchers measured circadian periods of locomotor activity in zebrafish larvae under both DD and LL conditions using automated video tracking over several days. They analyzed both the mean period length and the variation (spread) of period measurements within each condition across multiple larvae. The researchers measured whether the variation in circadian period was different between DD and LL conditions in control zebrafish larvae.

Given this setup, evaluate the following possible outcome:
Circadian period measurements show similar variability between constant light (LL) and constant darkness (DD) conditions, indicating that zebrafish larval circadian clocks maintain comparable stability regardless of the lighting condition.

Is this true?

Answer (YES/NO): NO